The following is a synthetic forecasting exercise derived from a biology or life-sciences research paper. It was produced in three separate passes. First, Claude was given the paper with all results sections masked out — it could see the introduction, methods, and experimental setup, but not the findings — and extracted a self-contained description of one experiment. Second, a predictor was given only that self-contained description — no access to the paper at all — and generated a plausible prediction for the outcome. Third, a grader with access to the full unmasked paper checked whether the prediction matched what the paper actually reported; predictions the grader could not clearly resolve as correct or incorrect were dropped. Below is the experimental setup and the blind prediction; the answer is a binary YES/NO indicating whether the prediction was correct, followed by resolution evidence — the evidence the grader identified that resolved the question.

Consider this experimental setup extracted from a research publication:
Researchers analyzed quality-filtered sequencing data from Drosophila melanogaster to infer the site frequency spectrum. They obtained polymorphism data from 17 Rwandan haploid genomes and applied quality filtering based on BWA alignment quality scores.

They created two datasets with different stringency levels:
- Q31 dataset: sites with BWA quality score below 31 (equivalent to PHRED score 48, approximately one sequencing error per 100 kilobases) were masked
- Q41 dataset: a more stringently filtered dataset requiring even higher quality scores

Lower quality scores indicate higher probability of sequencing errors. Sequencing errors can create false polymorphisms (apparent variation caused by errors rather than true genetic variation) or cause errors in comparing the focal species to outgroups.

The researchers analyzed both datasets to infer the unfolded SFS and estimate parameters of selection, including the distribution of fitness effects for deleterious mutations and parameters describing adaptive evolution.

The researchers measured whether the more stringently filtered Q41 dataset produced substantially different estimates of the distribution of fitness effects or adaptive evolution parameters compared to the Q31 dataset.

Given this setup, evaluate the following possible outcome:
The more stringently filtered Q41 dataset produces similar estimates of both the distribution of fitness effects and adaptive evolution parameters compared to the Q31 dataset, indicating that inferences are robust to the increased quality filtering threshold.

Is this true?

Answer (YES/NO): YES